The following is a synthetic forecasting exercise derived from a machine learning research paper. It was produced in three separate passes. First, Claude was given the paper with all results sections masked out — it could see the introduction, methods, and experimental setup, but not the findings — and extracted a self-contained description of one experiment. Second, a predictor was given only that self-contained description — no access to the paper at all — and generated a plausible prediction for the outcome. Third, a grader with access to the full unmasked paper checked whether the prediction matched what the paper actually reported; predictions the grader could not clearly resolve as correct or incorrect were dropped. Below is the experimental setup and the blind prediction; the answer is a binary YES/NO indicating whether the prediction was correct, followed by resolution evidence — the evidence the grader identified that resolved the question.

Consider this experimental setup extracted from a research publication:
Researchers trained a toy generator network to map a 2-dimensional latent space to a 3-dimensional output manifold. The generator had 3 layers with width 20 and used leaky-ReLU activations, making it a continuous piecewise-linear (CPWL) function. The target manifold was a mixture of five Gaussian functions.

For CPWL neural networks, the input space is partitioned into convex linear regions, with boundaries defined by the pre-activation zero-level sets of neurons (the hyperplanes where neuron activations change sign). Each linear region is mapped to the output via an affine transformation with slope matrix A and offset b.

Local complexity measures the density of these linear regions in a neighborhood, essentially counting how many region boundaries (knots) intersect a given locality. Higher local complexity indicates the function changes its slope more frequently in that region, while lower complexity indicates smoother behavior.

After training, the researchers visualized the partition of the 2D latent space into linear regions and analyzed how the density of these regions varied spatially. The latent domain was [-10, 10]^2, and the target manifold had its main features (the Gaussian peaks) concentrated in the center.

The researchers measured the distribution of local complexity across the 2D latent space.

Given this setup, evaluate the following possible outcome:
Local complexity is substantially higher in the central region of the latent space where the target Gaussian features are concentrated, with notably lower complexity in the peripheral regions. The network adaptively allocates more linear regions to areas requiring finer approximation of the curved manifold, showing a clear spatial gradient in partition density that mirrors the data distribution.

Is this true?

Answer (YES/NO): YES